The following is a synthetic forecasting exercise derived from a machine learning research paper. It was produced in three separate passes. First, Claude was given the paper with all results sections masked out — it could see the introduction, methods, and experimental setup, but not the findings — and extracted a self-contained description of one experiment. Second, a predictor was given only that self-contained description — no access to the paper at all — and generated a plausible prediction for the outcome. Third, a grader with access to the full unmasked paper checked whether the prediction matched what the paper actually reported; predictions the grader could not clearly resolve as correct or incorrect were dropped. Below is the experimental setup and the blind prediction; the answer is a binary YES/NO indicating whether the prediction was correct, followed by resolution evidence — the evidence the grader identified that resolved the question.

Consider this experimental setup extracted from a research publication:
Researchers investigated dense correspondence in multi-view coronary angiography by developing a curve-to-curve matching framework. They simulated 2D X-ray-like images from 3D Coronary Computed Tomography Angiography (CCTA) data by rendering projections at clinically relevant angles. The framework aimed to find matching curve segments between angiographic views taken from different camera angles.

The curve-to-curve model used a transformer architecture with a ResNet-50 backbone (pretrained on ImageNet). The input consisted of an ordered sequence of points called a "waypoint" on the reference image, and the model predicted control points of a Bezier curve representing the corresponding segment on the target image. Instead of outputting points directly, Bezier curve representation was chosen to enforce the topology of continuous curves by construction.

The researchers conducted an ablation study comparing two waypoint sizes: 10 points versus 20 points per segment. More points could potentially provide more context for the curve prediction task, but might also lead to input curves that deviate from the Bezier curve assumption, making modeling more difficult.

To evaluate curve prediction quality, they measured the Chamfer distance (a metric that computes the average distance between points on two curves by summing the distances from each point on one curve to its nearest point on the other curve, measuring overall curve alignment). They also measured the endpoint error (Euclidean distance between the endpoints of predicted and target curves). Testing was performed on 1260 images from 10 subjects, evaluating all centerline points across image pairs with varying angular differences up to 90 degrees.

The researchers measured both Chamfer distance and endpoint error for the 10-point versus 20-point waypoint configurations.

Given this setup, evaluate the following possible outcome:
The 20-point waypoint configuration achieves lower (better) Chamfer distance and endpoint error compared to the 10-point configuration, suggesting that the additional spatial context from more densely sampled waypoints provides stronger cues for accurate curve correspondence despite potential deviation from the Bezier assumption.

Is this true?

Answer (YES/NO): YES